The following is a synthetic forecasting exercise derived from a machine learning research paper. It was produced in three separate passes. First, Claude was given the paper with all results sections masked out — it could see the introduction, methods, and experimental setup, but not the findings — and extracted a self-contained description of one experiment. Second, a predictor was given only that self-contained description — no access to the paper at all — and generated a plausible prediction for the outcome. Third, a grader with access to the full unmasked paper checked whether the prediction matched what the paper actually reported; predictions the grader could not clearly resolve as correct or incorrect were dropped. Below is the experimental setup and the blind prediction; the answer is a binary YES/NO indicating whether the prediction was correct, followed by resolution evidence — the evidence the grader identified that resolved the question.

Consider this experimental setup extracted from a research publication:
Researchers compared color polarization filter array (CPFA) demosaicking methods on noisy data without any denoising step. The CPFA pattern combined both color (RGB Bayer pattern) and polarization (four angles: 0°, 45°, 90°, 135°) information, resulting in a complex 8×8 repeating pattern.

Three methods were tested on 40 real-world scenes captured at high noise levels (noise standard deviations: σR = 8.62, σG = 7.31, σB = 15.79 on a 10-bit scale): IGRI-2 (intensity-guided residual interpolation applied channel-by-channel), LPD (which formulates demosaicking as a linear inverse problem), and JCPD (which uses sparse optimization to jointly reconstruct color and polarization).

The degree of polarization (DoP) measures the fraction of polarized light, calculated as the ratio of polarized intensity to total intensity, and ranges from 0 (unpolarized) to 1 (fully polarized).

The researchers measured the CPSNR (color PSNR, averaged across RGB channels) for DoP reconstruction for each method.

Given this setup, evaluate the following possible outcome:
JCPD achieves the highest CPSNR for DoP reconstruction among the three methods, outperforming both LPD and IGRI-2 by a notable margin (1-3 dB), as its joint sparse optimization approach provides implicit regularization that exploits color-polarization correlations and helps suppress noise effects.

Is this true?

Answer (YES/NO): NO